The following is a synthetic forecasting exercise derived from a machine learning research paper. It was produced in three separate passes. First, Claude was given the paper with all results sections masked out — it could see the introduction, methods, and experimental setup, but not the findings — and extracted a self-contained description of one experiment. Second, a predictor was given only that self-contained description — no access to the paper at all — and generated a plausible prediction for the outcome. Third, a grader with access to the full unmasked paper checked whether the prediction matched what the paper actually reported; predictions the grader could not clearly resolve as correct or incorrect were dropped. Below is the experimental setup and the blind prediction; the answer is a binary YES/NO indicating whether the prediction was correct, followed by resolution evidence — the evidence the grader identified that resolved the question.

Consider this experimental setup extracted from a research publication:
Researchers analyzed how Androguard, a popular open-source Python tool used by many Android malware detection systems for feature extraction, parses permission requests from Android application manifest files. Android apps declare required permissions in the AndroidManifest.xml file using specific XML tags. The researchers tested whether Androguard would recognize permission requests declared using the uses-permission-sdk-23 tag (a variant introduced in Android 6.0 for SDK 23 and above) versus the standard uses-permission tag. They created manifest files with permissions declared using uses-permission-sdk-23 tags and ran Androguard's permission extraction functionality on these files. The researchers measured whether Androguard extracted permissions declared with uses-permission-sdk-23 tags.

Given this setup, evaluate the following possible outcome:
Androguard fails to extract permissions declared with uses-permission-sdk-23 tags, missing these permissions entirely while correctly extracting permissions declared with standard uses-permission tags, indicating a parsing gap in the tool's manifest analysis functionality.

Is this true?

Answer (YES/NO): YES